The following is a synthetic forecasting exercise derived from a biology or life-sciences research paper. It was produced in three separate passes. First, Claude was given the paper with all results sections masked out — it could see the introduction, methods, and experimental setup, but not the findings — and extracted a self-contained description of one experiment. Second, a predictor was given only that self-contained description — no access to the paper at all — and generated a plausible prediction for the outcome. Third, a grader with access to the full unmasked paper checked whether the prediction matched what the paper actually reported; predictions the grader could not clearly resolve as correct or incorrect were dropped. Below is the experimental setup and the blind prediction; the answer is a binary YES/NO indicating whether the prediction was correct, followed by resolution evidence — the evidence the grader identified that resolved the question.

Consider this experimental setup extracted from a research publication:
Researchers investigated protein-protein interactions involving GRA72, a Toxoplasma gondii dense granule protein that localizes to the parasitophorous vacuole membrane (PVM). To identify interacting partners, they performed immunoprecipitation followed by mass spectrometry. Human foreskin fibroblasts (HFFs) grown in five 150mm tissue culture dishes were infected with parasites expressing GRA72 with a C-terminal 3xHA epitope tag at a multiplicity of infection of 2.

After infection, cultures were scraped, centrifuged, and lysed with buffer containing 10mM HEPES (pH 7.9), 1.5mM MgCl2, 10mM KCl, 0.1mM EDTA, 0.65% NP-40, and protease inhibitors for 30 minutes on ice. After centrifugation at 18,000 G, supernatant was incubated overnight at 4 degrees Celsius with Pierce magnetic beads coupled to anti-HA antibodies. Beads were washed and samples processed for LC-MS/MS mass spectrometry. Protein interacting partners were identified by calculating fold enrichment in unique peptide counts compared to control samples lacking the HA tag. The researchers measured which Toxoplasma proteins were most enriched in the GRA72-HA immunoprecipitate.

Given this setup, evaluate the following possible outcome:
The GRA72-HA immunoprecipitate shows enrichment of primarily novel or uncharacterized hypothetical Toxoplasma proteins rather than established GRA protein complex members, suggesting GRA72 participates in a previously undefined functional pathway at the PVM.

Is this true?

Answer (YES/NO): NO